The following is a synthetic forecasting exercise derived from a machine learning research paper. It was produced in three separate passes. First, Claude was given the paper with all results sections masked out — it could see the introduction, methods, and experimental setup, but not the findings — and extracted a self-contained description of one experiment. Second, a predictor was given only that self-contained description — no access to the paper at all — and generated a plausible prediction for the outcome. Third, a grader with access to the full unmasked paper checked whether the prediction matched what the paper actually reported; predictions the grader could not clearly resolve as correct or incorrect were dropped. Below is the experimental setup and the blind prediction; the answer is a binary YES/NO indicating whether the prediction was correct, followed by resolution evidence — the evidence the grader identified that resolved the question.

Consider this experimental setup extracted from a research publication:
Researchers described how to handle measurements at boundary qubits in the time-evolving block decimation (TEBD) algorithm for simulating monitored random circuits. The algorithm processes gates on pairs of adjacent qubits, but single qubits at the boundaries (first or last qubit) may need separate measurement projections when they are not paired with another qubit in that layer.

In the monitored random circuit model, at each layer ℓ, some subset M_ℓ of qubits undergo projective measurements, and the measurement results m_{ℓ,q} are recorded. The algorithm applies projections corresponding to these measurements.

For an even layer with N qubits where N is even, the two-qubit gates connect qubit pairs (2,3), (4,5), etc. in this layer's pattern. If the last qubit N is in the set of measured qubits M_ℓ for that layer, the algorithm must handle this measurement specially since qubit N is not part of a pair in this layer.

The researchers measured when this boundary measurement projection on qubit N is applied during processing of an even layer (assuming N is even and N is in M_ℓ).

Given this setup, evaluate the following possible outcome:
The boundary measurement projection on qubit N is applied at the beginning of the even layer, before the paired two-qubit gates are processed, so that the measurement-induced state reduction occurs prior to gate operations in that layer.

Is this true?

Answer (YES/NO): YES